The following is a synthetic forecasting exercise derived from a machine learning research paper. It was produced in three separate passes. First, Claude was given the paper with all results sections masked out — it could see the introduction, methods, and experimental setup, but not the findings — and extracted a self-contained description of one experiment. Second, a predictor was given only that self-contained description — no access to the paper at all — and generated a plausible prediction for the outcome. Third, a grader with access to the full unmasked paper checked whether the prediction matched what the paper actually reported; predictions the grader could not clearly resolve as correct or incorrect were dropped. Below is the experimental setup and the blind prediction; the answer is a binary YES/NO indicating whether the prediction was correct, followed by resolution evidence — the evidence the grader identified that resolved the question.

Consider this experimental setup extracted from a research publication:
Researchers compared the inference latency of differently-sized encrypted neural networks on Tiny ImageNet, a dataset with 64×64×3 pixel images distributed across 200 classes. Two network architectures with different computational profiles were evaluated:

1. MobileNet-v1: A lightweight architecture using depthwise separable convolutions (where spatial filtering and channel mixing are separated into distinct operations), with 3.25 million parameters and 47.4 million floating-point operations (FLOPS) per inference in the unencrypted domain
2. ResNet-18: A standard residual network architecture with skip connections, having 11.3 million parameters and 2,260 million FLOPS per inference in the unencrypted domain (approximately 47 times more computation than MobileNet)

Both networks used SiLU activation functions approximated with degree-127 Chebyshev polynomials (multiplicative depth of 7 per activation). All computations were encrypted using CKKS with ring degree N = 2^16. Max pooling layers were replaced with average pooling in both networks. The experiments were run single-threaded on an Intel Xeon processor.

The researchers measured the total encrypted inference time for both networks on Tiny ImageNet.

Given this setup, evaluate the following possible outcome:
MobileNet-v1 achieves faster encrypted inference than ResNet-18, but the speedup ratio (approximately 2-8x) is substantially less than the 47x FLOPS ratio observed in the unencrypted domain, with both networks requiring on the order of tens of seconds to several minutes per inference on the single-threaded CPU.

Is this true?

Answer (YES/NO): NO